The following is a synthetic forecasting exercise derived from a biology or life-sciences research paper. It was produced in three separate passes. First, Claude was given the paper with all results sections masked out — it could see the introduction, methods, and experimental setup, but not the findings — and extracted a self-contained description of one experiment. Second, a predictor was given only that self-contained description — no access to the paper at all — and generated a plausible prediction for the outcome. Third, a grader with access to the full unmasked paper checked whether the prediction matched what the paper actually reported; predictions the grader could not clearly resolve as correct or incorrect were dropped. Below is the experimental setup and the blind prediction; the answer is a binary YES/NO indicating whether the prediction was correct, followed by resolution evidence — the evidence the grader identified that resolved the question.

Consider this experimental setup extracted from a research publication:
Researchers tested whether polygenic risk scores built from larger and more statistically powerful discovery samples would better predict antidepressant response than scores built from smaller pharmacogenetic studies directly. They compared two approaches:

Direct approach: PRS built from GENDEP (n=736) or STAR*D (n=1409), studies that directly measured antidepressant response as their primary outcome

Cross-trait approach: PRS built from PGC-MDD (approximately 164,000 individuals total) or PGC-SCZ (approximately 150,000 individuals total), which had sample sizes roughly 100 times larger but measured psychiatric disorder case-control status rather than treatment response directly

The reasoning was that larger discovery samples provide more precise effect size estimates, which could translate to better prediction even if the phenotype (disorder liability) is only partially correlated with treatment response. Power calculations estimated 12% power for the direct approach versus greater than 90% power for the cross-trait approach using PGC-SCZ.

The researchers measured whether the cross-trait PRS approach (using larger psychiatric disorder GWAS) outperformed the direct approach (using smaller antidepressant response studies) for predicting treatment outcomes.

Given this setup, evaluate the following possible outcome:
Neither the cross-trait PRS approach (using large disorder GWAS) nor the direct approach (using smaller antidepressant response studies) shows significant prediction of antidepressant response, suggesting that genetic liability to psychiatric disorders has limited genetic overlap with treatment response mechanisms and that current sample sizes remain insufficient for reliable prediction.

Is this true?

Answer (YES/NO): YES